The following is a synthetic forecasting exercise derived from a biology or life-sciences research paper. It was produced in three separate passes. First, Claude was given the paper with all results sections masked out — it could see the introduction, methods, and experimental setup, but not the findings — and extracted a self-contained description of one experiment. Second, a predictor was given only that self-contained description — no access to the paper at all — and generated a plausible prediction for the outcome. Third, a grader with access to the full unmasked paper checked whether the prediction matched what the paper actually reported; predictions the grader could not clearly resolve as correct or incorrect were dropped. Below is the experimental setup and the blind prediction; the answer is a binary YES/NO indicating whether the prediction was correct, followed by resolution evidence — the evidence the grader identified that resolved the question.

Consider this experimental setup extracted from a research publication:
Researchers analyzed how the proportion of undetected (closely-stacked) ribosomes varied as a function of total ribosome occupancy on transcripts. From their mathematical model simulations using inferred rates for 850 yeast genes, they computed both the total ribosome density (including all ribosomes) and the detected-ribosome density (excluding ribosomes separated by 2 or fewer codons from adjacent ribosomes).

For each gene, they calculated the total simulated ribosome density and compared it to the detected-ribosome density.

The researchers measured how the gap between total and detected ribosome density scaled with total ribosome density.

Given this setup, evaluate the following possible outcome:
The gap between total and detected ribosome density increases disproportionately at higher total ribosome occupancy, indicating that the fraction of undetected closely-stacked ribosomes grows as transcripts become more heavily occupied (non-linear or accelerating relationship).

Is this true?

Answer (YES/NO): YES